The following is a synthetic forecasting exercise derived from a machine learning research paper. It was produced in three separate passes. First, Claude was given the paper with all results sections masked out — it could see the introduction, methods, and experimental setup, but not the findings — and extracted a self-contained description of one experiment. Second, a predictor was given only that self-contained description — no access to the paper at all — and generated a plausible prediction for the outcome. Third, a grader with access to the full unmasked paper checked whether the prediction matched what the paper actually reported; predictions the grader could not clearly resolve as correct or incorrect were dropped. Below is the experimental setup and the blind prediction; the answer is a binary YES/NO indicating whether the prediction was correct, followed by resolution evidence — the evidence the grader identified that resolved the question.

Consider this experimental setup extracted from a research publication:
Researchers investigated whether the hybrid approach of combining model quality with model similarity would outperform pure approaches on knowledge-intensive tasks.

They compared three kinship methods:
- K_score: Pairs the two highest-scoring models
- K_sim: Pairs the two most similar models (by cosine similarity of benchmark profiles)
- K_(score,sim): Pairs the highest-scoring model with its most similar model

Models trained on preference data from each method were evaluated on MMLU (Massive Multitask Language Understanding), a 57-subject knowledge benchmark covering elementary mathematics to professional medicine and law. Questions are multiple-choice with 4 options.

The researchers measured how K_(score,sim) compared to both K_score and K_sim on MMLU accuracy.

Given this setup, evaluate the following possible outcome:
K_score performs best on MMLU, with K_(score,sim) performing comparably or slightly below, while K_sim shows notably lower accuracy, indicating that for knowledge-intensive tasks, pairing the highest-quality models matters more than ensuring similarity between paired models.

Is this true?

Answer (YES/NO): NO